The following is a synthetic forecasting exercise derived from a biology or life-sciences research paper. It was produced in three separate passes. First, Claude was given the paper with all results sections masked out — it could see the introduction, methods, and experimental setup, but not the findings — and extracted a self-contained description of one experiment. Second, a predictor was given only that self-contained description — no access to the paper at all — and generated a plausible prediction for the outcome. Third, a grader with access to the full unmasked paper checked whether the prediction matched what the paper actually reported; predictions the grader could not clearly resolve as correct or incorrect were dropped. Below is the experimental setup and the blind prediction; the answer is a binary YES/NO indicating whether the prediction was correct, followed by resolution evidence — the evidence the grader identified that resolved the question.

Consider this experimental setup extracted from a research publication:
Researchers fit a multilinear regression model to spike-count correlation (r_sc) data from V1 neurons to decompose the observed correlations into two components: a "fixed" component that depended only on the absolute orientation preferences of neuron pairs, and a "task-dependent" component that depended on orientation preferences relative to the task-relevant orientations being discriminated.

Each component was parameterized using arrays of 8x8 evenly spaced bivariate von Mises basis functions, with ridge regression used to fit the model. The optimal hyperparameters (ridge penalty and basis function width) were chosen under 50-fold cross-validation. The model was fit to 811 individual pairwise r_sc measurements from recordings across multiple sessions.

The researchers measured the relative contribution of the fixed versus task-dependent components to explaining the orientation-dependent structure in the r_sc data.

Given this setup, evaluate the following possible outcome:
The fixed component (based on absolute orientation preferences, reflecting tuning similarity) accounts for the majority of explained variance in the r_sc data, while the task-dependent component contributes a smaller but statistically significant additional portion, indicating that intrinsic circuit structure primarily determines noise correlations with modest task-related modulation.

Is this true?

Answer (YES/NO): NO